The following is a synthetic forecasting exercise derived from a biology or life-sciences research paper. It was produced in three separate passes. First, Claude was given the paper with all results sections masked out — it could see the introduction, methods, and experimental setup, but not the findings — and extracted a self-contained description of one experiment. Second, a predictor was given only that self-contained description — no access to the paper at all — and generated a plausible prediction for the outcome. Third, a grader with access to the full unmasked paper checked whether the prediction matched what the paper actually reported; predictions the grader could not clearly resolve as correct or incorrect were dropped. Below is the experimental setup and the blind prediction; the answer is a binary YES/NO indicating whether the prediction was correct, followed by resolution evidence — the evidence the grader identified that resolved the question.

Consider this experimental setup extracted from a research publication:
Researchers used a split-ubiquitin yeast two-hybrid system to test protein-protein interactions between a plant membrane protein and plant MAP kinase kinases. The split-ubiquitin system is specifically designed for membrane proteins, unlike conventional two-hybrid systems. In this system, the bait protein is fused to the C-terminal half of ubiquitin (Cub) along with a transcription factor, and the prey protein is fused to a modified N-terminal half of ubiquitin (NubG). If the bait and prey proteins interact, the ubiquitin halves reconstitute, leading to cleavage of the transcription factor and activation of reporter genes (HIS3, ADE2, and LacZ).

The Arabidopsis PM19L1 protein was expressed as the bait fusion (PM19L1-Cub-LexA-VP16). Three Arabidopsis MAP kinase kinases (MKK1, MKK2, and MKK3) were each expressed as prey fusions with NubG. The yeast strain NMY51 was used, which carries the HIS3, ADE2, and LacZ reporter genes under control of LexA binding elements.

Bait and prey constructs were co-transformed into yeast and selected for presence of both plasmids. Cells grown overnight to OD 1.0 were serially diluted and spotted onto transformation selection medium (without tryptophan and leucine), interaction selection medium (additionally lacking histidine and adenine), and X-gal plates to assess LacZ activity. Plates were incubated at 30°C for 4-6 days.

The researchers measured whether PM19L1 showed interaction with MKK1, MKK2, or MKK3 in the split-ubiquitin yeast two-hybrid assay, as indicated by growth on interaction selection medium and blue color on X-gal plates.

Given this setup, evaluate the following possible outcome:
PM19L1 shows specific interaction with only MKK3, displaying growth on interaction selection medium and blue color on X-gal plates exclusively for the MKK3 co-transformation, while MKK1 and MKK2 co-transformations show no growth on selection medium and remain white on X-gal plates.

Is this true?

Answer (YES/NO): NO